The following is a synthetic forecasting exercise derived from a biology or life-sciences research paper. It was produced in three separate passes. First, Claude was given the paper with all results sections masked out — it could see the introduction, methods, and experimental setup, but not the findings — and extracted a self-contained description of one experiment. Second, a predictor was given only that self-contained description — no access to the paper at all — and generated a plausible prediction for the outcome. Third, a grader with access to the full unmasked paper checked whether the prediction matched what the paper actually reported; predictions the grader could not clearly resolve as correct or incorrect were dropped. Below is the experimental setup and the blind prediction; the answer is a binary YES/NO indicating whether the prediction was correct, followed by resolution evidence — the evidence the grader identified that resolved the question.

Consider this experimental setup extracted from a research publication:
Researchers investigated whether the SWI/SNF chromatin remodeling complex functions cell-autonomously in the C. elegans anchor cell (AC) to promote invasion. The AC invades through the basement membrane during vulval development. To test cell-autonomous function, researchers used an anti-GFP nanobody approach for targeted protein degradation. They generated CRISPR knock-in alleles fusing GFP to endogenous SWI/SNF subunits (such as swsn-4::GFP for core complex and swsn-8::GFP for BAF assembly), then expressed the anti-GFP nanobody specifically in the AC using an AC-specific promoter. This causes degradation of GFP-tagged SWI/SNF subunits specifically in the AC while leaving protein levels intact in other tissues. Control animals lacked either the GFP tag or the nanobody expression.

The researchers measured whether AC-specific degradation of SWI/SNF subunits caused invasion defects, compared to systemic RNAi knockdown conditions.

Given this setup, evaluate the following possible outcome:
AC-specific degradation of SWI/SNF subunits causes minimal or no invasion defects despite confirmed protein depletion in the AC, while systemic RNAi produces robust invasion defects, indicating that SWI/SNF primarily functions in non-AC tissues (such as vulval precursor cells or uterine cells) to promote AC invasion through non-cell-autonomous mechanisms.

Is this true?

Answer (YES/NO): NO